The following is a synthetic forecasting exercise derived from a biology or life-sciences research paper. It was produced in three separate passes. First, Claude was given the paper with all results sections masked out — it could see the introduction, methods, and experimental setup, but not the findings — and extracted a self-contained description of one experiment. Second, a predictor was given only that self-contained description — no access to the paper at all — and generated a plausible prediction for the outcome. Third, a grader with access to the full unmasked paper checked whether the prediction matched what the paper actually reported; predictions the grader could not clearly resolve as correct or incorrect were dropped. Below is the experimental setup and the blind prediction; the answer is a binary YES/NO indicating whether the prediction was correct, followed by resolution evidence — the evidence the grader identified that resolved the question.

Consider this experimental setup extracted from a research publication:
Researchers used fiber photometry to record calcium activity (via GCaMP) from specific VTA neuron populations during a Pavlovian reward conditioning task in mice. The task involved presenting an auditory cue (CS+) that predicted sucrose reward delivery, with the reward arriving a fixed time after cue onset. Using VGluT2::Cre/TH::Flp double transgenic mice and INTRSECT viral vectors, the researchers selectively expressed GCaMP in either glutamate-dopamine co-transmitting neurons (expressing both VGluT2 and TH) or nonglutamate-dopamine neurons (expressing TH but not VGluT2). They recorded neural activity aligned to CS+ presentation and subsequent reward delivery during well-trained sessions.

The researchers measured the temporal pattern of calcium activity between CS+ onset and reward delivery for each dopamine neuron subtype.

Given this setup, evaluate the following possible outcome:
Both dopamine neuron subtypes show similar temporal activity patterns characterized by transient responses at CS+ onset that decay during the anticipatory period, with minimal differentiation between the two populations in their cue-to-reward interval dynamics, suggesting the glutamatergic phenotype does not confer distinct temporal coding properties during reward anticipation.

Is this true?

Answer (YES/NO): NO